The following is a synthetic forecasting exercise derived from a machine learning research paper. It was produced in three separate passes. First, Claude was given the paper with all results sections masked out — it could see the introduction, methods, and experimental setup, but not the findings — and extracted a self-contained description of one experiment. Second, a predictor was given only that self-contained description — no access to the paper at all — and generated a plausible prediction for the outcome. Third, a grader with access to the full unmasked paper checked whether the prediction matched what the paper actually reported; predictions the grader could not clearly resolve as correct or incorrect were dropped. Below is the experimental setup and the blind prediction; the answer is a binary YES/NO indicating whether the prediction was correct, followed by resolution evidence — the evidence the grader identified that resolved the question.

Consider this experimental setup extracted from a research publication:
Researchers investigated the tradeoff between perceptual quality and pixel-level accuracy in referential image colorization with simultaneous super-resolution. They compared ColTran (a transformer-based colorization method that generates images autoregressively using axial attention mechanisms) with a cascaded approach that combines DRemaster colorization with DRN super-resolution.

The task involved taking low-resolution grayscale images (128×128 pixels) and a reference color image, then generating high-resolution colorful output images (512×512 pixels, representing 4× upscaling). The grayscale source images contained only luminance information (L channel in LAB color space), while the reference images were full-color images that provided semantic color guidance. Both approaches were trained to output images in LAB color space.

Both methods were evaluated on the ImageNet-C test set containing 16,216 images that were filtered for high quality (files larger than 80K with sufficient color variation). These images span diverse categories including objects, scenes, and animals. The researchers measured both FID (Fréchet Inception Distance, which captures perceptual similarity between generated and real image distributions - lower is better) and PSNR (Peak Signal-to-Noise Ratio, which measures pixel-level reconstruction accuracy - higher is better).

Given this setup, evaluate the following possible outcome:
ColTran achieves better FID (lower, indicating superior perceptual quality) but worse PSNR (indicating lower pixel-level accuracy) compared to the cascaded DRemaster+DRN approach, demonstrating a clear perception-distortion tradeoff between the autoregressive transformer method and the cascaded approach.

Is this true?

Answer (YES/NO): YES